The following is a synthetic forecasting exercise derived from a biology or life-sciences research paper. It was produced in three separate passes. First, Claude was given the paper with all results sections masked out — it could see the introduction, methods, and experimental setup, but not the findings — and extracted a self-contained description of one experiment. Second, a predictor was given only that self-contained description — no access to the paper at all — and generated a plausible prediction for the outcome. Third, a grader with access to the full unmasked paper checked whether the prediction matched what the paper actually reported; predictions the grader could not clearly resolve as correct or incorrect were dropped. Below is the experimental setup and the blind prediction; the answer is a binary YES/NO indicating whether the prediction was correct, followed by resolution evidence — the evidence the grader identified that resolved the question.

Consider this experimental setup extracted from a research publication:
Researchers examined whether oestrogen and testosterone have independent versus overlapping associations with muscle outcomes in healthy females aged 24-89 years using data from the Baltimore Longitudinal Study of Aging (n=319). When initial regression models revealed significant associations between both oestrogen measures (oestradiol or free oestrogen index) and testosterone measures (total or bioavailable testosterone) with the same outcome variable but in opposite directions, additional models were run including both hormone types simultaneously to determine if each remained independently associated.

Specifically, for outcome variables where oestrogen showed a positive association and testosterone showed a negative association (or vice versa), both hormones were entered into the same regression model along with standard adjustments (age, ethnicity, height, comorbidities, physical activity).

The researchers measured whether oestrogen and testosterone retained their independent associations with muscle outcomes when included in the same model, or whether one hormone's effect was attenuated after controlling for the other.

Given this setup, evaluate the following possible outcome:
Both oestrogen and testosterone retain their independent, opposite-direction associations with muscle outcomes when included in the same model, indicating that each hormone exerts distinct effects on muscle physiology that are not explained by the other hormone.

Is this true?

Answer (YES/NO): YES